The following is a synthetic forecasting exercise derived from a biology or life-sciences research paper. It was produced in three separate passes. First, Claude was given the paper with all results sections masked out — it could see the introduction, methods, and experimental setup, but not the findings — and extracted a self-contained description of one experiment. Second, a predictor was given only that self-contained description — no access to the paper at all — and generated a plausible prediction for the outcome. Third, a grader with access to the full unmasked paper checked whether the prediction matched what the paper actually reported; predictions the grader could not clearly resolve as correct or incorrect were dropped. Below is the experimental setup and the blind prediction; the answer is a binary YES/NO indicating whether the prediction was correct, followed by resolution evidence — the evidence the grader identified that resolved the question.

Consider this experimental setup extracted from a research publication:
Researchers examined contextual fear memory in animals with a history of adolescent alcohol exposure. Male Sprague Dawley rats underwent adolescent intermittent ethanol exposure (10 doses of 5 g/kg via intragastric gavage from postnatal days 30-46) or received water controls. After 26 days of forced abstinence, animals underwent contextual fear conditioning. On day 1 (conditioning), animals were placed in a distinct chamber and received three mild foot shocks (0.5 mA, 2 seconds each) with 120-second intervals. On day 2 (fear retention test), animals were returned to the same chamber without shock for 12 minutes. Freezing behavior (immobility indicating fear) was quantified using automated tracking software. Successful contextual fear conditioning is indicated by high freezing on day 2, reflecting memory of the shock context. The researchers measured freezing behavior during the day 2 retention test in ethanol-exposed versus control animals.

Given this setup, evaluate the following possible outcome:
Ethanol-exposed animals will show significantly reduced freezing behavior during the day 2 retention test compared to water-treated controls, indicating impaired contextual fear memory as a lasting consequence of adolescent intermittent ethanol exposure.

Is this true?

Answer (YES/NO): NO